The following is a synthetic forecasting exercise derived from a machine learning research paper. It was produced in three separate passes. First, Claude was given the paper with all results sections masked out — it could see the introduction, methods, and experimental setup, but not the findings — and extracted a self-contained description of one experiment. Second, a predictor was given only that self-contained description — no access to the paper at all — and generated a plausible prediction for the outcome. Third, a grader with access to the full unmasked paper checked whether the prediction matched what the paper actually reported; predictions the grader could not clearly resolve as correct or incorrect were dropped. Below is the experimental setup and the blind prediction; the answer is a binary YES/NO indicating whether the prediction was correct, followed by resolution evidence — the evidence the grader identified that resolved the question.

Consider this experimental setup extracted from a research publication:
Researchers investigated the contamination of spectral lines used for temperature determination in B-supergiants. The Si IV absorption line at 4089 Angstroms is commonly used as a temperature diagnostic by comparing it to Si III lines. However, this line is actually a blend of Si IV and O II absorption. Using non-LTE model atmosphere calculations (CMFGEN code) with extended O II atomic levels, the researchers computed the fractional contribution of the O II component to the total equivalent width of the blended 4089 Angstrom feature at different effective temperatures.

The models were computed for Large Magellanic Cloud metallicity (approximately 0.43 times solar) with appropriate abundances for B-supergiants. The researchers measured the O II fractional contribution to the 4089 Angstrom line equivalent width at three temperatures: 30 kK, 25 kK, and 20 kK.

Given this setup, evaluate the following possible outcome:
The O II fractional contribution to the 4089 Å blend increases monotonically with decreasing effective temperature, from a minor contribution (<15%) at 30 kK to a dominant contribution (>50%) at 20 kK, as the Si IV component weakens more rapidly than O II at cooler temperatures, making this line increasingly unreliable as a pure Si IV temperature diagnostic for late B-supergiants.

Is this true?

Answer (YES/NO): YES